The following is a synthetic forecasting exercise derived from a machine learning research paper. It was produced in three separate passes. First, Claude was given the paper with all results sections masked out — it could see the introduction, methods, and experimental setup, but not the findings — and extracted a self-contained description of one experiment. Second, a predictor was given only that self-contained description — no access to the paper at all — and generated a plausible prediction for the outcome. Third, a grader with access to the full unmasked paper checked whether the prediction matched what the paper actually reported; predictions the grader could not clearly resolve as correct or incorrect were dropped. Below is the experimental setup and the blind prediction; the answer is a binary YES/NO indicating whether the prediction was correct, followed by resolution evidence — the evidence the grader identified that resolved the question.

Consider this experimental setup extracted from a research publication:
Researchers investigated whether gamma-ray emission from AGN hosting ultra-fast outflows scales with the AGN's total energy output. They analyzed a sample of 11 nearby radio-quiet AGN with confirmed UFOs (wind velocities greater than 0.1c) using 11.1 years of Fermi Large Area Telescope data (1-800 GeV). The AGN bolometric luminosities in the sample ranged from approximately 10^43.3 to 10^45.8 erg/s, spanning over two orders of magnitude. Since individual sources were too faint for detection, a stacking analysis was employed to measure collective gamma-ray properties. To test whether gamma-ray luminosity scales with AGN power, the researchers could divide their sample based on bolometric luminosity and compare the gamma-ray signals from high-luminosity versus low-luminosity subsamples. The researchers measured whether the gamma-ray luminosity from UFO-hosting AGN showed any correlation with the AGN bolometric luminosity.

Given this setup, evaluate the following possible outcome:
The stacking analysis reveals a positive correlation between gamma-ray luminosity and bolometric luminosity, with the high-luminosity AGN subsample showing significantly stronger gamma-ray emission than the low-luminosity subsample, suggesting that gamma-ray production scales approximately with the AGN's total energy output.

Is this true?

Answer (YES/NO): YES